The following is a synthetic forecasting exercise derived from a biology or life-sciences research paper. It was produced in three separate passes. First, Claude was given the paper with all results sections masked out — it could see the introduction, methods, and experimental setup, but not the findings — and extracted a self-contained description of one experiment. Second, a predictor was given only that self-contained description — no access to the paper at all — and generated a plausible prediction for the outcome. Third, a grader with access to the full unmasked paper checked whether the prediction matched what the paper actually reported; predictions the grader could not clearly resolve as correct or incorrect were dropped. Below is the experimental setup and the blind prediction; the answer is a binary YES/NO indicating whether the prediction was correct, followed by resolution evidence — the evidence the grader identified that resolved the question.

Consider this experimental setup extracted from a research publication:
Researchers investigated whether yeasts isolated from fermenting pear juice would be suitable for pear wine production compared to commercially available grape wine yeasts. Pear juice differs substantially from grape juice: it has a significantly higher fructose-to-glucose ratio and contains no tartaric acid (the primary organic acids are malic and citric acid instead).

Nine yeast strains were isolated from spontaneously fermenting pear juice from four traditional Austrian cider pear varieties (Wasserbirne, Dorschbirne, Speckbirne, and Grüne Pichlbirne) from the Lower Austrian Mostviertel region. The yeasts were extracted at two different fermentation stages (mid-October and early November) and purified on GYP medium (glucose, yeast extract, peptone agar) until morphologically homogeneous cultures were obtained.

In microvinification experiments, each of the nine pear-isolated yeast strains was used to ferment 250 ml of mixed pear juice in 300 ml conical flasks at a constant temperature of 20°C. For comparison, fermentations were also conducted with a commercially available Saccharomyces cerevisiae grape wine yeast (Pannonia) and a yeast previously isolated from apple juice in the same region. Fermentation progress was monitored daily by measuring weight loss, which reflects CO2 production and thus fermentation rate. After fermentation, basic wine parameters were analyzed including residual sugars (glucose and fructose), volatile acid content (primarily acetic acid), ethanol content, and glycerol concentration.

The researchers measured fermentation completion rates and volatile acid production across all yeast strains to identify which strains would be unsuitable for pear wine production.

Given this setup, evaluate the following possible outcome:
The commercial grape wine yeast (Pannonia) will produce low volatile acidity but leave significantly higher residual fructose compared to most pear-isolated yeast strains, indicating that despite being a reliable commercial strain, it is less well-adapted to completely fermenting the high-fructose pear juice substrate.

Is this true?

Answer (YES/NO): NO